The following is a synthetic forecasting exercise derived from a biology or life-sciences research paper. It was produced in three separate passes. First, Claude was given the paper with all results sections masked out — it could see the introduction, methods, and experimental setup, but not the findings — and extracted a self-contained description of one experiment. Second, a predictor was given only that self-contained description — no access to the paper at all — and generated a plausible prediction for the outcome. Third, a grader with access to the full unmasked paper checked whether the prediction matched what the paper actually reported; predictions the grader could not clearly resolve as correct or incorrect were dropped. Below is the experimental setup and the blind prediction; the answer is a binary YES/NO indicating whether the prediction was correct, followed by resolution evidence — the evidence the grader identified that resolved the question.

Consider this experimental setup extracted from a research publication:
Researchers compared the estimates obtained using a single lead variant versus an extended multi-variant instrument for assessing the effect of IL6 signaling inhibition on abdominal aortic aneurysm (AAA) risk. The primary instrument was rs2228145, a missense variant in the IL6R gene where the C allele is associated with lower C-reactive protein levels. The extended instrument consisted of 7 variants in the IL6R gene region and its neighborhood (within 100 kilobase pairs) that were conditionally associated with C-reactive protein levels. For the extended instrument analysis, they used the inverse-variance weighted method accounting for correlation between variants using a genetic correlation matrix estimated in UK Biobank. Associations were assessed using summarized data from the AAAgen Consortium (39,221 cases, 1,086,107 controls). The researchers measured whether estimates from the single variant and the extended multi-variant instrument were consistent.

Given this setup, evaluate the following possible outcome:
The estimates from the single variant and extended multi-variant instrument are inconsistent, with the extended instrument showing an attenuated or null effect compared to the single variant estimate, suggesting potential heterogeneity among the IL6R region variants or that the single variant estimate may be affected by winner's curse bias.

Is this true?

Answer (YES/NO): NO